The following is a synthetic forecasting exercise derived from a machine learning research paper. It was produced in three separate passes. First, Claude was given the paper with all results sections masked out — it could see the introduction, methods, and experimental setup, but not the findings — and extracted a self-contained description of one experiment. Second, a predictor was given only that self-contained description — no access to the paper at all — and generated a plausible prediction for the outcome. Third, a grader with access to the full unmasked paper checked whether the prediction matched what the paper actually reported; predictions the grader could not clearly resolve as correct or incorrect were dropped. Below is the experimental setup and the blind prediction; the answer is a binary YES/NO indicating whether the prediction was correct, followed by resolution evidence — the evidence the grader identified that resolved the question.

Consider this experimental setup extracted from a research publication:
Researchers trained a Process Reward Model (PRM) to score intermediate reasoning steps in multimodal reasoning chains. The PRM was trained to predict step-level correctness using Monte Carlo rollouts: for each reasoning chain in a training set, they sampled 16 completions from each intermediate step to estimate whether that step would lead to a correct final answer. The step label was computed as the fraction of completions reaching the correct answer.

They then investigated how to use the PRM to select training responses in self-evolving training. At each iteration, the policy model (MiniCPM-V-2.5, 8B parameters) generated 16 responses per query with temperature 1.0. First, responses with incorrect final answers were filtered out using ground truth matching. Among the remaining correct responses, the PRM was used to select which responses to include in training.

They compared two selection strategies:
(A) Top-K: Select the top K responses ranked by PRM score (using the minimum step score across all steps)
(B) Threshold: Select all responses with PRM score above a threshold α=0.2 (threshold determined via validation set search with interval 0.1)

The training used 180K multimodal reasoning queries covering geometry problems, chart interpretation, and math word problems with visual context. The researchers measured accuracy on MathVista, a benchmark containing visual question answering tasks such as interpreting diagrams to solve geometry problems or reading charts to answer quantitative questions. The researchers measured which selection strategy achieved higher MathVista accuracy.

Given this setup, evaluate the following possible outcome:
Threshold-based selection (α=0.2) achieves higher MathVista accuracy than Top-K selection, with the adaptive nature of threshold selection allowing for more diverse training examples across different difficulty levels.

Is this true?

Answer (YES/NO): NO